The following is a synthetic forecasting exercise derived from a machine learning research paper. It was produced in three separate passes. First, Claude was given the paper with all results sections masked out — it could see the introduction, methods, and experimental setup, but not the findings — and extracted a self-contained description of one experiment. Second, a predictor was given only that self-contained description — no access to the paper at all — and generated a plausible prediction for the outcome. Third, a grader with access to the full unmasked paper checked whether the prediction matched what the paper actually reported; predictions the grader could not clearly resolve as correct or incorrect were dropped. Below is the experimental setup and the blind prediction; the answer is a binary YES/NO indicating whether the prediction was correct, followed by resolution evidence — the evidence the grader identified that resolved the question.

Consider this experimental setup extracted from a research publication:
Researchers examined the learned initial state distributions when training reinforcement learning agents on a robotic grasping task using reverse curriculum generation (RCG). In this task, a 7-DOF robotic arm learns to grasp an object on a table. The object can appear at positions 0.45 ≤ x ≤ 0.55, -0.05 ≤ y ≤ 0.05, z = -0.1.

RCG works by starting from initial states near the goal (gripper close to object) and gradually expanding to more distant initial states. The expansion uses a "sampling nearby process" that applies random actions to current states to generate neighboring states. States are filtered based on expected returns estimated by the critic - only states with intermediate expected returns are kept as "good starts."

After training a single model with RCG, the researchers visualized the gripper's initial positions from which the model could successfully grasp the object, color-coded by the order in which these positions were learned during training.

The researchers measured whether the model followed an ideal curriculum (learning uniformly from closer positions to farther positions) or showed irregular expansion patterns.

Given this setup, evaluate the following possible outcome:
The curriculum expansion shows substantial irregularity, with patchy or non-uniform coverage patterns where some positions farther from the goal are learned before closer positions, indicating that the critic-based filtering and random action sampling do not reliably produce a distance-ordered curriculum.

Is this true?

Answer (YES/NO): YES